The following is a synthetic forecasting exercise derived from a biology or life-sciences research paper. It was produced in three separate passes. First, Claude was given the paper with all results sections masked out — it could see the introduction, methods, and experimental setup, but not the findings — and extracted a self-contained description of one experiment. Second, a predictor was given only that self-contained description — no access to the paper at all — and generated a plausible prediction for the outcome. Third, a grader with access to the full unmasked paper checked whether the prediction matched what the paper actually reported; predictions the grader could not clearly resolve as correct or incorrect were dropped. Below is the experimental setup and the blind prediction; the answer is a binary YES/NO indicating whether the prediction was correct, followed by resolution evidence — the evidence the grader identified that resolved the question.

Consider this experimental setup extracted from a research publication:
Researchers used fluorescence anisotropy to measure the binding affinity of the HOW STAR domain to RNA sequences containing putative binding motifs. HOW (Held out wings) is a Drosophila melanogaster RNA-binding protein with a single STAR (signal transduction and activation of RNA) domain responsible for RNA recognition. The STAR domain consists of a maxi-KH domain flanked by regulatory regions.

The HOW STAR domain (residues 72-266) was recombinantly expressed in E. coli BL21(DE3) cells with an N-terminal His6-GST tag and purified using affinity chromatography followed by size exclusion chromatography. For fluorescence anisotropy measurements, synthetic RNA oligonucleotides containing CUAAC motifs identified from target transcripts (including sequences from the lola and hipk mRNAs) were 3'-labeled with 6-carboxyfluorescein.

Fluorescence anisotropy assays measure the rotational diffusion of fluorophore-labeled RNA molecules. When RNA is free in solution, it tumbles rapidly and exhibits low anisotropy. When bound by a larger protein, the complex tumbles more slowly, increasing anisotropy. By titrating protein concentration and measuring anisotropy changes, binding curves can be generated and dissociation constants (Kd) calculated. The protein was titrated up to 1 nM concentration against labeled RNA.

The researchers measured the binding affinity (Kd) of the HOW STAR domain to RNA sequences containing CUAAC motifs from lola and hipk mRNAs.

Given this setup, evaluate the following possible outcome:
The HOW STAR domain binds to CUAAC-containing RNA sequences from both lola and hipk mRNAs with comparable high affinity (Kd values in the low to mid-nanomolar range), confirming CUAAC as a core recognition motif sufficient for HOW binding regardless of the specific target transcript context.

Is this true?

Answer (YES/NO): YES